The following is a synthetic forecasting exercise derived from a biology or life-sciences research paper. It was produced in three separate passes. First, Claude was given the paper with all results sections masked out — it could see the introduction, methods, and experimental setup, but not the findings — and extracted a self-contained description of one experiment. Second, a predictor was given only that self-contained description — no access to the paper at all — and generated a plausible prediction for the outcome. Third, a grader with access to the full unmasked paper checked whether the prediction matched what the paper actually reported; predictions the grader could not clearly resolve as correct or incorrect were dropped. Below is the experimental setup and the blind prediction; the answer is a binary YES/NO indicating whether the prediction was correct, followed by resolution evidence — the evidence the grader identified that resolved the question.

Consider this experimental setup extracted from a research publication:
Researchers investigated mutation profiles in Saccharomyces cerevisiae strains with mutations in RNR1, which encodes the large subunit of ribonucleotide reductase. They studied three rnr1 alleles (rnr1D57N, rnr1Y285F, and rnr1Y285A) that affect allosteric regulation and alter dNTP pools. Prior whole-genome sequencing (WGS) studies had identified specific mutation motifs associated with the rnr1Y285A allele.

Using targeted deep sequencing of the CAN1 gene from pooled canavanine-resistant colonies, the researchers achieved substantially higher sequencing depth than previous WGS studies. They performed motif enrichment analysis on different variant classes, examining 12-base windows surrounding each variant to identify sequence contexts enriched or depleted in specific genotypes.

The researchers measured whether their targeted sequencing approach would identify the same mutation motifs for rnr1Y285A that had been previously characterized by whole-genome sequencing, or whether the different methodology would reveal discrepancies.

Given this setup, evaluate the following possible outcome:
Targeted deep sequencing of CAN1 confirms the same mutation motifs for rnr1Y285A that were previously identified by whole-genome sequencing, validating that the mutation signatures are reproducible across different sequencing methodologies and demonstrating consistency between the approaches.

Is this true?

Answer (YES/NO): YES